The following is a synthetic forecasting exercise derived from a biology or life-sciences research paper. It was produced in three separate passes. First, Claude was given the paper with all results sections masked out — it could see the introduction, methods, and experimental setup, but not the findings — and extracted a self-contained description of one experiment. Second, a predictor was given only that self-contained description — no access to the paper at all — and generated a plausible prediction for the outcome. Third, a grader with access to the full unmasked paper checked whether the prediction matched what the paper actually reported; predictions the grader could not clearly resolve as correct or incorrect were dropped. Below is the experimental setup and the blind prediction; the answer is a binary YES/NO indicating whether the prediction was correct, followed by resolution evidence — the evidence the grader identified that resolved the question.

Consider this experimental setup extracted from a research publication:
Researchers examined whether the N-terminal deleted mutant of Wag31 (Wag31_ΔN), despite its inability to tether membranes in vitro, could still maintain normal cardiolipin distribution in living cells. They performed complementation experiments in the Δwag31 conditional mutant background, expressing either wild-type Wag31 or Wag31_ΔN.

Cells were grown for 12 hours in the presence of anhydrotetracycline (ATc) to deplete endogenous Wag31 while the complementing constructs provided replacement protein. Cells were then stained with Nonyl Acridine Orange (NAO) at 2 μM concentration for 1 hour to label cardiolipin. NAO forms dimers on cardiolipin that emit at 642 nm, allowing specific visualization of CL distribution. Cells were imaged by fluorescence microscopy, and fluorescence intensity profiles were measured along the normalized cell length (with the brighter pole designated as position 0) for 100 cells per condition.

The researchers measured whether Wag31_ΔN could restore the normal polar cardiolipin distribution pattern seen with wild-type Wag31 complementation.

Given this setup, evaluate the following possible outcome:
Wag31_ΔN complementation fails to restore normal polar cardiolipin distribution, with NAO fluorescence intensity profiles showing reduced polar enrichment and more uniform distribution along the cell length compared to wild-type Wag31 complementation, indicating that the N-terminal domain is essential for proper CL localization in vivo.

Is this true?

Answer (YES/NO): YES